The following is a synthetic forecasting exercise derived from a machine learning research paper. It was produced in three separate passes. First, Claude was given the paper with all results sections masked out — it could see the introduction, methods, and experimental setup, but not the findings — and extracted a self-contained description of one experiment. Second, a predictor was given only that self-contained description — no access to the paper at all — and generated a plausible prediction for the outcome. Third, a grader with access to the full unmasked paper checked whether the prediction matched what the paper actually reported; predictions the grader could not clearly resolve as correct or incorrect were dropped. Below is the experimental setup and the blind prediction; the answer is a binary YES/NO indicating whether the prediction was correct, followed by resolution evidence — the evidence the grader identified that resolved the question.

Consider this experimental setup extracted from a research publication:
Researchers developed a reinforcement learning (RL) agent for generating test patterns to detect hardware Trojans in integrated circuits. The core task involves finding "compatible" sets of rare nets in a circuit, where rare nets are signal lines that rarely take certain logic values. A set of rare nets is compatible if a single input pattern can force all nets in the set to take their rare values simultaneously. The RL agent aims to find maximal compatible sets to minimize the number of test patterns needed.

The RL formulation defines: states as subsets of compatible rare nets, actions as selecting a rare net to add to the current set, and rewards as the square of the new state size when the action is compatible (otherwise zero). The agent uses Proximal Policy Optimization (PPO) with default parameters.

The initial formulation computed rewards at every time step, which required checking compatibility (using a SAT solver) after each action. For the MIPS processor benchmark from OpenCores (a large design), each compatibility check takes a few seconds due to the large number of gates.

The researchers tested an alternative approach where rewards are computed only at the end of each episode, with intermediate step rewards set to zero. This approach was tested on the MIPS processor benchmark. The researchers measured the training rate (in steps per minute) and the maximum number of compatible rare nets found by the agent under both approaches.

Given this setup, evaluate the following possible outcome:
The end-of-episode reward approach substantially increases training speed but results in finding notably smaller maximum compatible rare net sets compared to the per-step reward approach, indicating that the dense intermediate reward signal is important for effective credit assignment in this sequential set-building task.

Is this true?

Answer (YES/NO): NO